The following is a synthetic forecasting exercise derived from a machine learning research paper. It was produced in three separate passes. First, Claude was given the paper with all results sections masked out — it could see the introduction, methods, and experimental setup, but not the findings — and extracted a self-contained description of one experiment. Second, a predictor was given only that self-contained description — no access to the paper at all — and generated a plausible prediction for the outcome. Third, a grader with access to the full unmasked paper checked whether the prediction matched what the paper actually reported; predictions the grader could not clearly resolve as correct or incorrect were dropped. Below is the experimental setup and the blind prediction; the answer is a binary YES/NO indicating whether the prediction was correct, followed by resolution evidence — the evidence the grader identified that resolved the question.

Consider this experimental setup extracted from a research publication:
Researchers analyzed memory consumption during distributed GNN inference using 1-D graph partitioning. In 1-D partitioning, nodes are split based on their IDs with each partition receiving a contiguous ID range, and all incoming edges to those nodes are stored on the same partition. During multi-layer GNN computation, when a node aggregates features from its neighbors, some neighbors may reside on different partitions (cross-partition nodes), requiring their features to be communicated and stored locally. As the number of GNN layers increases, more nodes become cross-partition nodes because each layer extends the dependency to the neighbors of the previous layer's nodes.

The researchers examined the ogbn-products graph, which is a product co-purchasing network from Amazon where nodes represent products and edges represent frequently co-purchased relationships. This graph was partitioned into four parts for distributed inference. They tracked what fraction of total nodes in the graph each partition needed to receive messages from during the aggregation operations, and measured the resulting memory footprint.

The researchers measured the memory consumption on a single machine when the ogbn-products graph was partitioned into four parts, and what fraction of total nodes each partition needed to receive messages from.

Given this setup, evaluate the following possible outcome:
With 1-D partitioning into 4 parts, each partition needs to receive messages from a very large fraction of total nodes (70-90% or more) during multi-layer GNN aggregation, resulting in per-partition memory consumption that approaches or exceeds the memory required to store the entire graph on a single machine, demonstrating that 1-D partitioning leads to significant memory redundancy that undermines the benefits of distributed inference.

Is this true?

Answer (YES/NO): YES